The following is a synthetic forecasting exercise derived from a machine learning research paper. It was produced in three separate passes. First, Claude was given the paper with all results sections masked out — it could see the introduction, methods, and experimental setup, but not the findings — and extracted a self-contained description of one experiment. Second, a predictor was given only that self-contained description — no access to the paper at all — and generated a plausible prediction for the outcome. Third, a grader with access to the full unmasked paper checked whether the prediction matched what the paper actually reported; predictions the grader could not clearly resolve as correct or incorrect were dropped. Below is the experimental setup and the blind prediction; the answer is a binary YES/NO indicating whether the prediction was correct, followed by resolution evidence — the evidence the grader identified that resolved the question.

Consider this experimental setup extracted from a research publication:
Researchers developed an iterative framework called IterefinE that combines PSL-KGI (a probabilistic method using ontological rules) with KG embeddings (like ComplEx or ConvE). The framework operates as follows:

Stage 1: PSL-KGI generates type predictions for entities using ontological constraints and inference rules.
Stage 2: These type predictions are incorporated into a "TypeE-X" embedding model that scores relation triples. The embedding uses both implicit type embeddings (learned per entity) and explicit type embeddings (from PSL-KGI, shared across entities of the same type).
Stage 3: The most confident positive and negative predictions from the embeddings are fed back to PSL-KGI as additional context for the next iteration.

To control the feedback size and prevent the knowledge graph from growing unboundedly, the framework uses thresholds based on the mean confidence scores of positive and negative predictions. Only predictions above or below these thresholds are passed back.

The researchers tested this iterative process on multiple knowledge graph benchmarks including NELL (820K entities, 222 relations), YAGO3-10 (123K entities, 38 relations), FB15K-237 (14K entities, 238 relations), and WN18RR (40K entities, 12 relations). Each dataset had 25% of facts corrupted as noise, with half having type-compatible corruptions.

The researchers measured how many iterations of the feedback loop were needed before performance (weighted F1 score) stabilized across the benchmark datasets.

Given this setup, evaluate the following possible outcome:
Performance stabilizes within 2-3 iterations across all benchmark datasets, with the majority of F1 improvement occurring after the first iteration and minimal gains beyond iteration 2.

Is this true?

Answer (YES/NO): NO